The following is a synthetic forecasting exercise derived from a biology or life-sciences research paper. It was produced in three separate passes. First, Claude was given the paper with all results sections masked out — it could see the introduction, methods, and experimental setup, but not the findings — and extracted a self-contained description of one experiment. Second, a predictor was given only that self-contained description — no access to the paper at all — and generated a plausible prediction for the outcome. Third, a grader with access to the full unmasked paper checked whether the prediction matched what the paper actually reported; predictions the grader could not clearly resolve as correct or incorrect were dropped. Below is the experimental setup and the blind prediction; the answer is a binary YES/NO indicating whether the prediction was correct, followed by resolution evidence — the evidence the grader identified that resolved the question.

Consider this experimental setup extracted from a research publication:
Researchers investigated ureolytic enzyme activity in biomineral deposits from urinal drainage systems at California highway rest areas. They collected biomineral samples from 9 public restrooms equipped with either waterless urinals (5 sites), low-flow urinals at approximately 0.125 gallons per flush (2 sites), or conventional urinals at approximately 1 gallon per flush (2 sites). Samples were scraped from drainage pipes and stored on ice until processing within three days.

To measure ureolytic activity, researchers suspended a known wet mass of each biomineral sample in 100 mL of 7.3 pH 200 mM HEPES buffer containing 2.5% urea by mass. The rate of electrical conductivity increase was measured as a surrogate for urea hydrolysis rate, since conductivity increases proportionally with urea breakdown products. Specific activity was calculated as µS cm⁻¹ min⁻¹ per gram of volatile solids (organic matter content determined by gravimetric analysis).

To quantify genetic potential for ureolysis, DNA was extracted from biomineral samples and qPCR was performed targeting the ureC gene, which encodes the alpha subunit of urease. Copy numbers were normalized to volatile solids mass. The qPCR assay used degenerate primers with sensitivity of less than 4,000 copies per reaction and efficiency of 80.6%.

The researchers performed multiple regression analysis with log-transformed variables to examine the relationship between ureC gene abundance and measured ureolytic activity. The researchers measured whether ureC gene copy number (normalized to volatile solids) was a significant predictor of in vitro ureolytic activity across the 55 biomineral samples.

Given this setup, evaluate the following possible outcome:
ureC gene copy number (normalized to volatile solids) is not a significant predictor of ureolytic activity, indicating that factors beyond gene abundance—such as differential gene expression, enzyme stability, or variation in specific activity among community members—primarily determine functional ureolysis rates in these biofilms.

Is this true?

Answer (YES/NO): YES